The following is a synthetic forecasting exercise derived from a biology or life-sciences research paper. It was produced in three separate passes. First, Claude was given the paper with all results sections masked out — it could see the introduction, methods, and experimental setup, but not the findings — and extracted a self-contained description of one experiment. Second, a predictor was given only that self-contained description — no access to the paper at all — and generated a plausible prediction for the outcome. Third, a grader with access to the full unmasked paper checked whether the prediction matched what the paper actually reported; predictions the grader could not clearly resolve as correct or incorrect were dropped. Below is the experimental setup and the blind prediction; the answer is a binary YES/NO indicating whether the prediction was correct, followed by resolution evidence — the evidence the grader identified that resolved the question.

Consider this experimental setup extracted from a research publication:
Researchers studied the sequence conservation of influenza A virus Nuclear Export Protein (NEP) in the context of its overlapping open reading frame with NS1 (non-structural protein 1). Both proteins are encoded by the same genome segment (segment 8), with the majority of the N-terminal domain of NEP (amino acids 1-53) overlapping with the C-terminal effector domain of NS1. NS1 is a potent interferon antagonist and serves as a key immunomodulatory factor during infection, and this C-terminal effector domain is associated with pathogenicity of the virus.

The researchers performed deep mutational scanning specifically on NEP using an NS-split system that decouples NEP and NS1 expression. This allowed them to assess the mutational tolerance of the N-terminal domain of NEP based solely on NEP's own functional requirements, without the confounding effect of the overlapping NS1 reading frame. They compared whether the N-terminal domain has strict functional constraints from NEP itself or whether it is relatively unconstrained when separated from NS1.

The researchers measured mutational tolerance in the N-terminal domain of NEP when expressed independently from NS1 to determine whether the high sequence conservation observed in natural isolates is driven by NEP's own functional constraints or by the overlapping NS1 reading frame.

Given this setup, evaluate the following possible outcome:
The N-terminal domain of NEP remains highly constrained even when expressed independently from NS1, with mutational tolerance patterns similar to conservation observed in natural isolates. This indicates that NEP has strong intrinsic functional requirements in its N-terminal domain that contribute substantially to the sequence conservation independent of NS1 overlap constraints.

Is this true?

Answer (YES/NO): NO